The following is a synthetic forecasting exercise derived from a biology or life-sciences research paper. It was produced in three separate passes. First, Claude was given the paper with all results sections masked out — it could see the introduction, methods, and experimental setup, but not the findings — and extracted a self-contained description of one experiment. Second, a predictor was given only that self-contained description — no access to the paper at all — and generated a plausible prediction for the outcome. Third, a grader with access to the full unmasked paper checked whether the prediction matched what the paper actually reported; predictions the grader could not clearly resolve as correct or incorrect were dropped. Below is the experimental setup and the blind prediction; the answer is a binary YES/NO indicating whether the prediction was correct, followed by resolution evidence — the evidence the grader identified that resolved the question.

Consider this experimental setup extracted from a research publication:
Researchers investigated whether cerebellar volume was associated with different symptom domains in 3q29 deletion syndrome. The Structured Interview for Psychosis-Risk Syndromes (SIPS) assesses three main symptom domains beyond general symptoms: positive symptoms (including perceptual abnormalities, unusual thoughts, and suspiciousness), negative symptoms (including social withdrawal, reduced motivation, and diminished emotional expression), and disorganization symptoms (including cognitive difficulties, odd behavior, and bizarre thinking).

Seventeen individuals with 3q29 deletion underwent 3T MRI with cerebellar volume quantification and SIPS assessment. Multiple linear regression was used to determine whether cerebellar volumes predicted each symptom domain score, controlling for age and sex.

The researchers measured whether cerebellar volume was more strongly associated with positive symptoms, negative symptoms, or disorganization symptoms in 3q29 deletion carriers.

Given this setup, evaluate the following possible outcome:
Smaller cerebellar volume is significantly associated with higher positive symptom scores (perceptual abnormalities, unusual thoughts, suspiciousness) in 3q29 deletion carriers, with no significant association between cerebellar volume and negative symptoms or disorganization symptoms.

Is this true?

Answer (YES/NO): YES